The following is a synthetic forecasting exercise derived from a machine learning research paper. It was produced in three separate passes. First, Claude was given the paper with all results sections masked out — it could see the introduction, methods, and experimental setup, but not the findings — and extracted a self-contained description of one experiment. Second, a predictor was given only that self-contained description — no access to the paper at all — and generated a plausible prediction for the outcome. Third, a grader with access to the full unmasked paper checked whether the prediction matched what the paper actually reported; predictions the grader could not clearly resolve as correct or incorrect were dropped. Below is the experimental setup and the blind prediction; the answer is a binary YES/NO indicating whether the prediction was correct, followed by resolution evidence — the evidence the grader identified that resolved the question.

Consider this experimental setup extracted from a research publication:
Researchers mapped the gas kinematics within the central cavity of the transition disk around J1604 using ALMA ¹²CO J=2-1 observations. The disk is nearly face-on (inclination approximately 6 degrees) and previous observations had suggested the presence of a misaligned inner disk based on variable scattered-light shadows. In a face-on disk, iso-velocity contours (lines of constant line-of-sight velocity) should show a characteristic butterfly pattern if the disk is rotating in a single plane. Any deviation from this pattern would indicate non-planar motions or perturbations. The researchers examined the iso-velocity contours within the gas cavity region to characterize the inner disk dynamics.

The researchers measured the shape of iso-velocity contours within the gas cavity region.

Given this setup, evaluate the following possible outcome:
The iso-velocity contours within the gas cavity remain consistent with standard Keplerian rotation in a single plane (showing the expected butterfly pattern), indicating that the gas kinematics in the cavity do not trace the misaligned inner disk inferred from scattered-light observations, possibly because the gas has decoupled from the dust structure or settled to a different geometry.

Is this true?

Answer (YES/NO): NO